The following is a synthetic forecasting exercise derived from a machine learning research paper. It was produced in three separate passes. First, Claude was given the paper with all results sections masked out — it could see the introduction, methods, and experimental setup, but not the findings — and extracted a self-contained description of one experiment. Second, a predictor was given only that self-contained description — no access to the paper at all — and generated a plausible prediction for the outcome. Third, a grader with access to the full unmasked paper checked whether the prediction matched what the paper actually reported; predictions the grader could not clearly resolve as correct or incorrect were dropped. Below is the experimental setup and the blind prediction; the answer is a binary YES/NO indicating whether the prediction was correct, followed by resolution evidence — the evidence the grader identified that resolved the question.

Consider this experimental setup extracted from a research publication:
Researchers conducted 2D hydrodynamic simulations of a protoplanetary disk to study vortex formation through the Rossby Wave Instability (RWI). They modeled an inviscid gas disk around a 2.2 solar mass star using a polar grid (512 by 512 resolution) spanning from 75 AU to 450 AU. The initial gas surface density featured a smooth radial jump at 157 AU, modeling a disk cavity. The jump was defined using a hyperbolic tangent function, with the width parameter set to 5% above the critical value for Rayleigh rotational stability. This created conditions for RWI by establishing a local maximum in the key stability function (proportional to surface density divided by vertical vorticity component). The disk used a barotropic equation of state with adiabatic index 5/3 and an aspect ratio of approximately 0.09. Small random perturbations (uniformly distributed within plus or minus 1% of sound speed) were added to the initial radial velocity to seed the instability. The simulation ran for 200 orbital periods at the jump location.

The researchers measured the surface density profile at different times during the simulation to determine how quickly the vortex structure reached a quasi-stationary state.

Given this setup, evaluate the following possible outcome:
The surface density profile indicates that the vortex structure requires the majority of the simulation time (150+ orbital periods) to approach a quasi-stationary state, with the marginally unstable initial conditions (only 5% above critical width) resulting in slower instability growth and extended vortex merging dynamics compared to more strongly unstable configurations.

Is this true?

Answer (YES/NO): NO